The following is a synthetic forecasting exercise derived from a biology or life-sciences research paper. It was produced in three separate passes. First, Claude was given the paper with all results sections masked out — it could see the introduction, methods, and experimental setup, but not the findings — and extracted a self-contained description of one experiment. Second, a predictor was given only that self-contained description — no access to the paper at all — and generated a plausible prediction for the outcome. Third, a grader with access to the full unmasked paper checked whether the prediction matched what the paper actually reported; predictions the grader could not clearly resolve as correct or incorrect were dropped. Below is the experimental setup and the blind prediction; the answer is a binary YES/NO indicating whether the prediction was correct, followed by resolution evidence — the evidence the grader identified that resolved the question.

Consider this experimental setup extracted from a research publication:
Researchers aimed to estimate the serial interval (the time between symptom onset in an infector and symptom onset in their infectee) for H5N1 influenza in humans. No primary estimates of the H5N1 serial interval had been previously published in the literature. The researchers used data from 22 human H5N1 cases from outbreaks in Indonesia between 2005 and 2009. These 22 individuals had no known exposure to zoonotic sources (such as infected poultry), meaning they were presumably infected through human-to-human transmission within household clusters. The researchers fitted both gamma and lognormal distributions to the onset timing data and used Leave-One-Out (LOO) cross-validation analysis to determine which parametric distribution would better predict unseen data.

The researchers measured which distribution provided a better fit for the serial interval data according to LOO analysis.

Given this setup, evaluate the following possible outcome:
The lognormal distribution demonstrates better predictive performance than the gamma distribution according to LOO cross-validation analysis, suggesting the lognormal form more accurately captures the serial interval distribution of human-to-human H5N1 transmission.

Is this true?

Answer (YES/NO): NO